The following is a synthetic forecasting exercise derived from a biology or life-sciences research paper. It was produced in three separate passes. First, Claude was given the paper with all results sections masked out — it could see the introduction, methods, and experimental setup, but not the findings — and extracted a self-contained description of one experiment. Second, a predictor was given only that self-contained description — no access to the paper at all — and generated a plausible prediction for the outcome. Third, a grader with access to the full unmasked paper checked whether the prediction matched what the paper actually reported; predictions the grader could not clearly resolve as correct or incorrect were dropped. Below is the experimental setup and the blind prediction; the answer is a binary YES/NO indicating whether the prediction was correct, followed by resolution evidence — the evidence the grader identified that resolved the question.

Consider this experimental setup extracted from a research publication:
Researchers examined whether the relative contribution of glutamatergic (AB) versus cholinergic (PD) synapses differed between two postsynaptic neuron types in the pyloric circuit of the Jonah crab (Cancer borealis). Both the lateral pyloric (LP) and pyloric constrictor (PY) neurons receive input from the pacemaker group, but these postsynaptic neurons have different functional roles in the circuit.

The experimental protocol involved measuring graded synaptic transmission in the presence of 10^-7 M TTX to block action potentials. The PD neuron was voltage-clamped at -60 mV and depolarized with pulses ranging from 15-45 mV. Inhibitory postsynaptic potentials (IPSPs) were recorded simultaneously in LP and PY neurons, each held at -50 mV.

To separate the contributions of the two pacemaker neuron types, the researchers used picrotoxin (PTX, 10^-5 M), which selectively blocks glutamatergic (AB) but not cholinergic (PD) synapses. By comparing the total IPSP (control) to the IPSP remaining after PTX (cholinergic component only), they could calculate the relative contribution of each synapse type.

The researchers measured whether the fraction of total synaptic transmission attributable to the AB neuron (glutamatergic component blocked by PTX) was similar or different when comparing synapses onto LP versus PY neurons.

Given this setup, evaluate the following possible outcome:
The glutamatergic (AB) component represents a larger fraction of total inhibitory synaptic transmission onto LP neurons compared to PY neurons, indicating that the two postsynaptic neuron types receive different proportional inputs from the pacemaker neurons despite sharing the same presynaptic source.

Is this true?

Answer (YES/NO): NO